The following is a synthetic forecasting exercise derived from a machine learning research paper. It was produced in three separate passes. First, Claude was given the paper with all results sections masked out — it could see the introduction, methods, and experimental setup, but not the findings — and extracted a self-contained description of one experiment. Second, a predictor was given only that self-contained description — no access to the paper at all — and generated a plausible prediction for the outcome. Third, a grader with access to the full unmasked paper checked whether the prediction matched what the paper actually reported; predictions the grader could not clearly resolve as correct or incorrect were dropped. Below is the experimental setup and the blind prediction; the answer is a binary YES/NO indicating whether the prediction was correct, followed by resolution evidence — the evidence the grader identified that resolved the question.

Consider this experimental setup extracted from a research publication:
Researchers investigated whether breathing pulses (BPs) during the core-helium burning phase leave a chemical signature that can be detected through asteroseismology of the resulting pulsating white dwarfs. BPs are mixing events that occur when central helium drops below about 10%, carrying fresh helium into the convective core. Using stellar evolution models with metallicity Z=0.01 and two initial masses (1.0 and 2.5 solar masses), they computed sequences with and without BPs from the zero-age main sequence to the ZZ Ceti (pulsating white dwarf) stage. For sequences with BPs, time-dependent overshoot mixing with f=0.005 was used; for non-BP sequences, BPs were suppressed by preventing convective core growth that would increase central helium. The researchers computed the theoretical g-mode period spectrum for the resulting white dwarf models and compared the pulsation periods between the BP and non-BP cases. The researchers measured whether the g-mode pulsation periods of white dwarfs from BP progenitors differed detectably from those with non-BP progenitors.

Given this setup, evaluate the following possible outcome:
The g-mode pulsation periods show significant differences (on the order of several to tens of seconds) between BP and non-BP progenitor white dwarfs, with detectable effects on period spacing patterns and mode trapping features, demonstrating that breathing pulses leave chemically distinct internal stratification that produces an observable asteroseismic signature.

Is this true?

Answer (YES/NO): YES